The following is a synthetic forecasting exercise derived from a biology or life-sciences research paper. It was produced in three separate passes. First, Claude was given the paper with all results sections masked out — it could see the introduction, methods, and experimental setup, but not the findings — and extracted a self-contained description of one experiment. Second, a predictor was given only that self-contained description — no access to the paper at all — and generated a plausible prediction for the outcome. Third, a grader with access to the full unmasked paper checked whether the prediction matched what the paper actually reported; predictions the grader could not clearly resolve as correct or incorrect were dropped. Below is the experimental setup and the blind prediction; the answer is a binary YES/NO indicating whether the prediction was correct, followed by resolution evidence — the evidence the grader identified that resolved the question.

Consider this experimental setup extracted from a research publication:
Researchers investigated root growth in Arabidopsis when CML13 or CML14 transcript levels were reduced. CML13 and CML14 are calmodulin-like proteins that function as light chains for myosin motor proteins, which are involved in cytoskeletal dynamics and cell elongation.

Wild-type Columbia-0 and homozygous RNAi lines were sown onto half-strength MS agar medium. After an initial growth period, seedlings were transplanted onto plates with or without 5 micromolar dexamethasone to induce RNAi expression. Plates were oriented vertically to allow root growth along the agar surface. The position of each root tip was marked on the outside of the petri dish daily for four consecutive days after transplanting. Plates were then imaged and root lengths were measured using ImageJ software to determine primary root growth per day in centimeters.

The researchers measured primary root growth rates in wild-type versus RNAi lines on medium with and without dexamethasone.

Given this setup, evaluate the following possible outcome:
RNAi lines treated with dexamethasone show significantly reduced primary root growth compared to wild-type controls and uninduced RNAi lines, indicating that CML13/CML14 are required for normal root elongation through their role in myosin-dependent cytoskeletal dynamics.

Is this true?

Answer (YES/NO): YES